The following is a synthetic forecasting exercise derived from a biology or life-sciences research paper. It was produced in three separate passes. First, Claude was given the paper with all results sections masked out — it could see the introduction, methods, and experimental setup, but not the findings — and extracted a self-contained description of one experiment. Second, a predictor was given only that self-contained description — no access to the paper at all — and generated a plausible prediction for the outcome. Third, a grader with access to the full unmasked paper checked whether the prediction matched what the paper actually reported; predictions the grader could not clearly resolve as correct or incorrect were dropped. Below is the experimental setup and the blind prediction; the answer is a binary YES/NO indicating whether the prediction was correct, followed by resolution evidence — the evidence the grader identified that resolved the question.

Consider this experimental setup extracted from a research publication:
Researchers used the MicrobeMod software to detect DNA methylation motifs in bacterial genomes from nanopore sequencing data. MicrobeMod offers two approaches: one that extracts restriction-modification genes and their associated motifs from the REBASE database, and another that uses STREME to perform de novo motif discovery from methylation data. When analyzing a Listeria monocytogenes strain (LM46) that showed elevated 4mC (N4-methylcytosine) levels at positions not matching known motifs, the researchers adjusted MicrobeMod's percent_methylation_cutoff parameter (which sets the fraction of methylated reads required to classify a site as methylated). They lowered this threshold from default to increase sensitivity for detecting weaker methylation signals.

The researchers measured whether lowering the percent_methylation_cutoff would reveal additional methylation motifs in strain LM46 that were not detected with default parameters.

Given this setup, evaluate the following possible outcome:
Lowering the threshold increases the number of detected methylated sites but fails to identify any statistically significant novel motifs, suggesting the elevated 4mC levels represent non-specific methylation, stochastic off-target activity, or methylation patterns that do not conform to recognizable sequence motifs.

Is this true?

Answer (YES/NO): NO